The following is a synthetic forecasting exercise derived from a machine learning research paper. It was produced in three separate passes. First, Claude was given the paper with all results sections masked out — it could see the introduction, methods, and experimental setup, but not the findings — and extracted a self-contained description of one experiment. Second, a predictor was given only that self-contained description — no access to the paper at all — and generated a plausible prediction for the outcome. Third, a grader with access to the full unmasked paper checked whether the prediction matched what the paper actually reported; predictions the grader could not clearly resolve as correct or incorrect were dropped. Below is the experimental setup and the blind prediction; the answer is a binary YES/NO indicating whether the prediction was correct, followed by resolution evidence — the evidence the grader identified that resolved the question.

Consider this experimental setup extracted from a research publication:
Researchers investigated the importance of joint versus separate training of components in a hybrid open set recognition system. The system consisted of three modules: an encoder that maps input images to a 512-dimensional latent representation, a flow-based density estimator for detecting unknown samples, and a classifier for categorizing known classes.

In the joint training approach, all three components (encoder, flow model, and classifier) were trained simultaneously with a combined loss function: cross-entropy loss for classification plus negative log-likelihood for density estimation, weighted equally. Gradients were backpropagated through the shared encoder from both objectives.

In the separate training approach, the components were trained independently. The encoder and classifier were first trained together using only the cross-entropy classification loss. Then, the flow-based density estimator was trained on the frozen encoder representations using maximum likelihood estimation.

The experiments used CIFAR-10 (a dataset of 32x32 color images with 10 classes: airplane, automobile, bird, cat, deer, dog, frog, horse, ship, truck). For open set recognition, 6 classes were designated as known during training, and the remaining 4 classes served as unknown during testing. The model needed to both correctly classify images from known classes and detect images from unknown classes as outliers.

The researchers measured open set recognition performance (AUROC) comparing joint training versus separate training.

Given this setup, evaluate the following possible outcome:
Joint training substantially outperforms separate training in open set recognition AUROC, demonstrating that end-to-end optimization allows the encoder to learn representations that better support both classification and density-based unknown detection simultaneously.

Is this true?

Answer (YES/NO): YES